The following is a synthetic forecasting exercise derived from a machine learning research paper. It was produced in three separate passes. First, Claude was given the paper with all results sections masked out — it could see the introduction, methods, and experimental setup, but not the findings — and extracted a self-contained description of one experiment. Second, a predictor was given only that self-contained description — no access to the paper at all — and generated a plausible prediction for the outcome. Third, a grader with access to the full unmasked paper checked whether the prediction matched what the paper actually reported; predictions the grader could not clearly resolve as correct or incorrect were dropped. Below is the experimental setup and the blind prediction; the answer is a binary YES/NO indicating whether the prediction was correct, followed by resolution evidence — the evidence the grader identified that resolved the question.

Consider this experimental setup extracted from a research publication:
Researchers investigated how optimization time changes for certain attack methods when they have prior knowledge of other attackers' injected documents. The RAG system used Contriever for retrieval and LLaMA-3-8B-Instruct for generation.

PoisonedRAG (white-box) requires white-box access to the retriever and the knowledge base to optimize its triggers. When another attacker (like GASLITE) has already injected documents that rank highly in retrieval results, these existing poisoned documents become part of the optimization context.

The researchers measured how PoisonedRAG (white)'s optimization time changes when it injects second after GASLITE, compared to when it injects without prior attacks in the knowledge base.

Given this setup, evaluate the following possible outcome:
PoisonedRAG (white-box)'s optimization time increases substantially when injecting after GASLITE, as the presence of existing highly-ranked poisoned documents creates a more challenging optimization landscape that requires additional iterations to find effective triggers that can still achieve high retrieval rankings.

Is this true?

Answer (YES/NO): YES